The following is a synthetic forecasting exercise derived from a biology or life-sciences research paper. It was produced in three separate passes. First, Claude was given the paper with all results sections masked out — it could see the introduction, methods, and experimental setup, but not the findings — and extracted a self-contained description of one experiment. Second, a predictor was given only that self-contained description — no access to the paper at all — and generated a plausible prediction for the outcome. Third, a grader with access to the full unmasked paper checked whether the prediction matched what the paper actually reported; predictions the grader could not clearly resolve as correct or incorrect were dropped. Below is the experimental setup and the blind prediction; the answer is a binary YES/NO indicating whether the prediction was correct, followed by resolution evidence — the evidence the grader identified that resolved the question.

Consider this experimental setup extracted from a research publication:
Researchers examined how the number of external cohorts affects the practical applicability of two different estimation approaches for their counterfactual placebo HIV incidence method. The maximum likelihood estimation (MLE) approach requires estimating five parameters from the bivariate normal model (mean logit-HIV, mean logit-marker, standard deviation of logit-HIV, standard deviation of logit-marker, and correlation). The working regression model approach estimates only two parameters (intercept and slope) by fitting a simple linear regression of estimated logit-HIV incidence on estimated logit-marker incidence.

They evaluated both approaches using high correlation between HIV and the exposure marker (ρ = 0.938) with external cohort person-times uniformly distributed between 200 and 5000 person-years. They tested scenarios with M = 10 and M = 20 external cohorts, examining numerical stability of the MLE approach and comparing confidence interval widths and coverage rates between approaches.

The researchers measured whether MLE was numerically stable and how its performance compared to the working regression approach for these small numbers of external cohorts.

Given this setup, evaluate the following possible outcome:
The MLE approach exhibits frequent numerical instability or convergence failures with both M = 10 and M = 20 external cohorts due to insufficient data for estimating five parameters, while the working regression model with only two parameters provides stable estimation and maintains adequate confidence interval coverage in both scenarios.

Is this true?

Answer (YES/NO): NO